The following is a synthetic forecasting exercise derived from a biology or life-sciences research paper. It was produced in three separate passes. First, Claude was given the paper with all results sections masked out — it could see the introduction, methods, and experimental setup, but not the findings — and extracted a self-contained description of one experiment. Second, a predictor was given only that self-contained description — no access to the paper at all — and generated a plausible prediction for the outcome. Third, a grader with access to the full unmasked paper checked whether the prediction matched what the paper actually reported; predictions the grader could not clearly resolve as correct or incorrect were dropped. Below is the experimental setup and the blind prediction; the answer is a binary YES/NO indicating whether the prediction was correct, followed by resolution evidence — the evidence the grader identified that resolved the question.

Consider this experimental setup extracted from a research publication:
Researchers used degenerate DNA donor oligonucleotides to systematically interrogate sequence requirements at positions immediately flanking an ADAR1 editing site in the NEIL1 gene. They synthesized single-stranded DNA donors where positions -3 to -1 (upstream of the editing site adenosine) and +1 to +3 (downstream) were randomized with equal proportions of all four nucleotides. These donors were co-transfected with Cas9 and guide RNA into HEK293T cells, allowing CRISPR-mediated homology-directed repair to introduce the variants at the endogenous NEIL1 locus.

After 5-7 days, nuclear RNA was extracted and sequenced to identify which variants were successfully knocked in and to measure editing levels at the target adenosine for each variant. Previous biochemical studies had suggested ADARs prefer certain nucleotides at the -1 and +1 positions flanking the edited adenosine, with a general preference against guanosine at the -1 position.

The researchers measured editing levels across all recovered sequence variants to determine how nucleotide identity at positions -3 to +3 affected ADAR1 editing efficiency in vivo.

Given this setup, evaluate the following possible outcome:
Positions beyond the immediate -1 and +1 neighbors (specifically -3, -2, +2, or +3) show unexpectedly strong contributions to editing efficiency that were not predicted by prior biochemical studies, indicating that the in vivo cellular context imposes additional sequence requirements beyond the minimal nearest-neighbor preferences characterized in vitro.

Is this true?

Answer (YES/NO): NO